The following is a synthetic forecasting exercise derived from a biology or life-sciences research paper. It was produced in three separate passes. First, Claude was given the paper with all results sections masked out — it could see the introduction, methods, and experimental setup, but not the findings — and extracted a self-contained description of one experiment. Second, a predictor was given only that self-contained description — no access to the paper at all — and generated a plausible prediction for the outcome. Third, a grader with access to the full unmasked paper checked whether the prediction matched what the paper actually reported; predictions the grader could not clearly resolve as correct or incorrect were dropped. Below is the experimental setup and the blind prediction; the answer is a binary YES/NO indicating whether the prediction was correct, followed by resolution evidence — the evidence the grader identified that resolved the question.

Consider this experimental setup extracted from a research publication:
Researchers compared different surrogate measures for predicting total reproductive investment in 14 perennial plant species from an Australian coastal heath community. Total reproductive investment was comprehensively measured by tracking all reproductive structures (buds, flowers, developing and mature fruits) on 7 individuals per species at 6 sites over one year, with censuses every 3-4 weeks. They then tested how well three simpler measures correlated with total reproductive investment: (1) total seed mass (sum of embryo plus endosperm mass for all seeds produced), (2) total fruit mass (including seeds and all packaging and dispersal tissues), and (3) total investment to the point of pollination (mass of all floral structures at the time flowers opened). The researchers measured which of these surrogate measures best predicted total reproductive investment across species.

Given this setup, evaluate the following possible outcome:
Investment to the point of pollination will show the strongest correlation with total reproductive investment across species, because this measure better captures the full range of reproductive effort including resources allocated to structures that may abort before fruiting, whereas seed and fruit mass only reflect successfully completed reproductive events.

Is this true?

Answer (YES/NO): YES